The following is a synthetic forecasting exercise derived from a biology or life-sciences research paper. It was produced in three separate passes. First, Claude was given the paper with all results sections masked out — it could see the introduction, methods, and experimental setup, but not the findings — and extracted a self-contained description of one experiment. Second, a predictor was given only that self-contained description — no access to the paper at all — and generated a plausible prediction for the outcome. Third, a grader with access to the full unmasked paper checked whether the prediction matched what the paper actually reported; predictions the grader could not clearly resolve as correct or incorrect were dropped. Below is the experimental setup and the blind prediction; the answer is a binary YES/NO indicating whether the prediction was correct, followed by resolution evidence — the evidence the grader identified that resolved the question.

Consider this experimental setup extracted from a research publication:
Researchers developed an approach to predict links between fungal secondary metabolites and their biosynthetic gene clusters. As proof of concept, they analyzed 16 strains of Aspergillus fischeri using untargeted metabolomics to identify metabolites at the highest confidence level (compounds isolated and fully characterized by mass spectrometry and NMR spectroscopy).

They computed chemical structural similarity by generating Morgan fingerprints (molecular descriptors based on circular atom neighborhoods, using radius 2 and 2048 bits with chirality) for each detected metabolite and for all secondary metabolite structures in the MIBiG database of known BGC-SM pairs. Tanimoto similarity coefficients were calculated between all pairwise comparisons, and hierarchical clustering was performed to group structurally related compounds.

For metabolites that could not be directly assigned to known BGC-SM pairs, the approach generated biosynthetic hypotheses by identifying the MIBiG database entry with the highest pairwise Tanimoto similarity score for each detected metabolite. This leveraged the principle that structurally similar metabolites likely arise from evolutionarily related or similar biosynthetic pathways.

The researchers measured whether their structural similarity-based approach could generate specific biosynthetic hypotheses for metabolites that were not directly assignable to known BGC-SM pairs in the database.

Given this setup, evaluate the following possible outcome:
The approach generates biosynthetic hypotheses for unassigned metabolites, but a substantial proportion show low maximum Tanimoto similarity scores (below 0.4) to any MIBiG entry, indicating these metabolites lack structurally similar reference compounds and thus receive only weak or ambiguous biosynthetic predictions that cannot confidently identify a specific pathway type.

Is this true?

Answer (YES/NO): YES